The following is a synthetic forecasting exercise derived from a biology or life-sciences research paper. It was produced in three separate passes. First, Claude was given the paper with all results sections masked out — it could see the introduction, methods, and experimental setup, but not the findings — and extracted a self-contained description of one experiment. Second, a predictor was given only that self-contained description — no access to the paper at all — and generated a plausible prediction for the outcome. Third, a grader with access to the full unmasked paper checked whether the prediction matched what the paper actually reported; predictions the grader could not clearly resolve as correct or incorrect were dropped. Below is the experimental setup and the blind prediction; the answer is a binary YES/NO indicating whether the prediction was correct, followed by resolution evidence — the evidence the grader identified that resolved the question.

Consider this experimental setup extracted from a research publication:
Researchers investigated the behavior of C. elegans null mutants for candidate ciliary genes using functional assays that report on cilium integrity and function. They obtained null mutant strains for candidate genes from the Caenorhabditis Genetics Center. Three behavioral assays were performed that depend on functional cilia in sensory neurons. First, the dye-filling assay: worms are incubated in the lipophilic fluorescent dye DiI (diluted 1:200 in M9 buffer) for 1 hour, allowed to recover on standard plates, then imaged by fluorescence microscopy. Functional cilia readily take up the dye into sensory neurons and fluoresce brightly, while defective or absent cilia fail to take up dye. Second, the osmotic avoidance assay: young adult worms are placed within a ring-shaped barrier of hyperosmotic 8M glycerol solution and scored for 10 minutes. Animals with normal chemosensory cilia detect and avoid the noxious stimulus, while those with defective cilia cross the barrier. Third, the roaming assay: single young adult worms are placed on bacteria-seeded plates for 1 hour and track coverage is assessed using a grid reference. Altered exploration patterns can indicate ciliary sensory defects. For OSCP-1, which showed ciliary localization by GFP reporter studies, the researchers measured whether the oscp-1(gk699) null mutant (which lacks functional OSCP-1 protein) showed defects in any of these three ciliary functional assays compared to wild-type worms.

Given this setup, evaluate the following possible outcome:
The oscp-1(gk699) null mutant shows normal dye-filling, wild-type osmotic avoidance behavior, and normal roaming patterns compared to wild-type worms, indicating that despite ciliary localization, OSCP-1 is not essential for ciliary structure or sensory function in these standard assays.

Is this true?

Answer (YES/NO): NO